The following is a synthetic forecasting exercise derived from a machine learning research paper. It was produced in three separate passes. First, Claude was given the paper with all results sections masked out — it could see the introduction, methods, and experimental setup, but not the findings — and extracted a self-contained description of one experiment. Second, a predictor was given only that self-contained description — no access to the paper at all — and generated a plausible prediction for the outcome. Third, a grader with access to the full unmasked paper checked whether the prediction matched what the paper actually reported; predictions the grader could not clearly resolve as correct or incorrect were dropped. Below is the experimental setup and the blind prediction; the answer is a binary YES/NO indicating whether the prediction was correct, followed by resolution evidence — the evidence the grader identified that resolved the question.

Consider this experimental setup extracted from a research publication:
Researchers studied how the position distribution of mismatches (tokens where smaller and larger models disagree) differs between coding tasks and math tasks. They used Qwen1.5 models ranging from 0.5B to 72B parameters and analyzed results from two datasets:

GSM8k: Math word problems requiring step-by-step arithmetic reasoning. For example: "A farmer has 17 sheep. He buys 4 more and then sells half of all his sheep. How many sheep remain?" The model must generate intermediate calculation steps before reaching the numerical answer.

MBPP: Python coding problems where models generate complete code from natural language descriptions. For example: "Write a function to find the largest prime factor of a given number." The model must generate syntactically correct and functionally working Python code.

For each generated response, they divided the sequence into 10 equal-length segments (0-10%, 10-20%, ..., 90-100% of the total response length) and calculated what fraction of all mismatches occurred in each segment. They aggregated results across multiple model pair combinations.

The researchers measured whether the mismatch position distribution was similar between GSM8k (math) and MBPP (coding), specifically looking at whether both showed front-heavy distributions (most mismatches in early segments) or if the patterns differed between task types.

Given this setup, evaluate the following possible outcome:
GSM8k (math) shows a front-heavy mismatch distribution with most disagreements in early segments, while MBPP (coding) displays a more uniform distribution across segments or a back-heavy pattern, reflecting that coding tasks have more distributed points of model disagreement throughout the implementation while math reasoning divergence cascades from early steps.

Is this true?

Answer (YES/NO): NO